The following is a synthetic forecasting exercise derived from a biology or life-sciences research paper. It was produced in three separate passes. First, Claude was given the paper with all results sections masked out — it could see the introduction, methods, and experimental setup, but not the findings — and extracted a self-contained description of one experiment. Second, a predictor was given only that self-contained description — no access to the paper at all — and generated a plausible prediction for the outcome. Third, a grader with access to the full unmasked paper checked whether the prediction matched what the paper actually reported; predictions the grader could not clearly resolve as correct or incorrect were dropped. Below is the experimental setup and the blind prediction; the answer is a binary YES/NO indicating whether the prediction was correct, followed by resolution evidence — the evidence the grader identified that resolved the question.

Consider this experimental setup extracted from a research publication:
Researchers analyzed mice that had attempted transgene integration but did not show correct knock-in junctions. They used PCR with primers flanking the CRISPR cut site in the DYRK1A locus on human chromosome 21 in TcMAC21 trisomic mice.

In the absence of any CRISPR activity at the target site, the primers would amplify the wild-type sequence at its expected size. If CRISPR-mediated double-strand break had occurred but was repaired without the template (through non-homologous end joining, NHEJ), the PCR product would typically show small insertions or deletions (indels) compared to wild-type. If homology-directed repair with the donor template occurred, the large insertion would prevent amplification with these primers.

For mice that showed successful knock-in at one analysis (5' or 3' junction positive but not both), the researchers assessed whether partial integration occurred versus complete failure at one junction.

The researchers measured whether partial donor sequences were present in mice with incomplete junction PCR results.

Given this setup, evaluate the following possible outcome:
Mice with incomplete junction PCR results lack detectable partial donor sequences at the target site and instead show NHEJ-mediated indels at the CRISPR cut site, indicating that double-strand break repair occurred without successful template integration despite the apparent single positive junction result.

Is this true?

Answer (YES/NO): NO